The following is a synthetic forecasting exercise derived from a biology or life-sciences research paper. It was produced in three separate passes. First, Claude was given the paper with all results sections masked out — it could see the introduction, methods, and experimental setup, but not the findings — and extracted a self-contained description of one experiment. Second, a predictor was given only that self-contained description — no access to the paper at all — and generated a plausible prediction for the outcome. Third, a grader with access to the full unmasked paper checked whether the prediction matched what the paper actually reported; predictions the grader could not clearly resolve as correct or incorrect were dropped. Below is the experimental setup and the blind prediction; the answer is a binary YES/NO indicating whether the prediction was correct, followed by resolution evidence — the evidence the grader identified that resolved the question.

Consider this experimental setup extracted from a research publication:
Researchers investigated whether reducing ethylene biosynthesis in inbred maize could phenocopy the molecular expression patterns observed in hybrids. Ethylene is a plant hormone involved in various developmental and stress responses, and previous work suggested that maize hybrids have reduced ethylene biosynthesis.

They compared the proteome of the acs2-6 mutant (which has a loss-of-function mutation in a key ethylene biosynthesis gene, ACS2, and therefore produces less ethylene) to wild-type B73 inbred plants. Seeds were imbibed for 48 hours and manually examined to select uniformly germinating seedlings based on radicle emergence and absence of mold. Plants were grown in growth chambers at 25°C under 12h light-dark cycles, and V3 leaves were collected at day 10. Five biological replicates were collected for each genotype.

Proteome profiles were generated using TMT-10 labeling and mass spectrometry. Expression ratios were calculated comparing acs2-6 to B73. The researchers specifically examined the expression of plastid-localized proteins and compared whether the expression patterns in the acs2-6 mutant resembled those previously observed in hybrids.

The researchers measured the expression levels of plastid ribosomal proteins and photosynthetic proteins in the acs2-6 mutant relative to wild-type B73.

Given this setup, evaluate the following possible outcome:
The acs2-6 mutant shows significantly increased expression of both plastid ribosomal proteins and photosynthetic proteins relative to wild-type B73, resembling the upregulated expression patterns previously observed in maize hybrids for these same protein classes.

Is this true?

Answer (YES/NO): YES